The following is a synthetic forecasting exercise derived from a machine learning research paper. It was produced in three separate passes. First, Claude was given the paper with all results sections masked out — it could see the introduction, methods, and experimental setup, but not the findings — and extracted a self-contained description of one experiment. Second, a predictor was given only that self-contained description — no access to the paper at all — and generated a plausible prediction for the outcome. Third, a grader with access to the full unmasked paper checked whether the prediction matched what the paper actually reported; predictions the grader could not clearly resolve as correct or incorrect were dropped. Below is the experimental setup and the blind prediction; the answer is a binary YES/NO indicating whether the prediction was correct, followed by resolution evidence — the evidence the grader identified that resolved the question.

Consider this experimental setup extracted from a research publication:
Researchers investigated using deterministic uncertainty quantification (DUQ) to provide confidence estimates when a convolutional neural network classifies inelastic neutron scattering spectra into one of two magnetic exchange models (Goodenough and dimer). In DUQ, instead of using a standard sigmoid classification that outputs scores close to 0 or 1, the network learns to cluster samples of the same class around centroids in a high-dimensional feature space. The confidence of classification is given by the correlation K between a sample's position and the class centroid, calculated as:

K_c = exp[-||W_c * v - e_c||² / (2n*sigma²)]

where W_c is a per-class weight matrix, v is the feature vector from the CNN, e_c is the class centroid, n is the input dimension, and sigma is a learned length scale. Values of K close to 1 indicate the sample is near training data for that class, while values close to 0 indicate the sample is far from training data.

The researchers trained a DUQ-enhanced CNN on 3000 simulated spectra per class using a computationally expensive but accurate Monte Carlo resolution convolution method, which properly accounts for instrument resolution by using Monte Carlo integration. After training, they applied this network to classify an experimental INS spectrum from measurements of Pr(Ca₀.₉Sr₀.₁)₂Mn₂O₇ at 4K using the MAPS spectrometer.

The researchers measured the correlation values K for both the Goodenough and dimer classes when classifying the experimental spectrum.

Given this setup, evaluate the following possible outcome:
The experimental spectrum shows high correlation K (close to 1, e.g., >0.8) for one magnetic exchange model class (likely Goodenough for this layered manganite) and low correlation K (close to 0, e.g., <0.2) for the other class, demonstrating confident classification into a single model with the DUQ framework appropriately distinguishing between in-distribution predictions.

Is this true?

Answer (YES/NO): YES